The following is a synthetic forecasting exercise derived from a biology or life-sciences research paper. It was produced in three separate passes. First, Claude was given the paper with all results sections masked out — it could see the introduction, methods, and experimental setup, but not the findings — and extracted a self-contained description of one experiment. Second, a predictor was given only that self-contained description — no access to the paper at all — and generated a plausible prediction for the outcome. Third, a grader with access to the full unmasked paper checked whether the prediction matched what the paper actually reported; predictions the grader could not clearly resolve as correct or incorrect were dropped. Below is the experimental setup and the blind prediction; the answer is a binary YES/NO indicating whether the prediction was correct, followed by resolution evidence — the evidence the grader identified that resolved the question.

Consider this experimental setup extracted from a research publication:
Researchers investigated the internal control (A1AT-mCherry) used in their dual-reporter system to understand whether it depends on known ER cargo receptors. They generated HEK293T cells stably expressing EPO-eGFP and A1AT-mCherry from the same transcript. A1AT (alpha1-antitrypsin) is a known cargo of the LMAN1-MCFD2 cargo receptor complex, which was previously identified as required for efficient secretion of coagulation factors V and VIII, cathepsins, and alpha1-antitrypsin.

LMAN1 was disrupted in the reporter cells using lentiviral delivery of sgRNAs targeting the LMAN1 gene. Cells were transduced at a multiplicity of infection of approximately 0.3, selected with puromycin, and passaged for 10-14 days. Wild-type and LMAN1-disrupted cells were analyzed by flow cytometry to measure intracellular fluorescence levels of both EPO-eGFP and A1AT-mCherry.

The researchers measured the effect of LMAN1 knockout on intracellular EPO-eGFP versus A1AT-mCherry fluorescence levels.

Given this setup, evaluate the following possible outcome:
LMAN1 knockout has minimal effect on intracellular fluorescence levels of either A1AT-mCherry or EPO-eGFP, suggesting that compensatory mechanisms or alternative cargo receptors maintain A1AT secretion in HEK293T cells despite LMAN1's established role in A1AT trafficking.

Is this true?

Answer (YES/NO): NO